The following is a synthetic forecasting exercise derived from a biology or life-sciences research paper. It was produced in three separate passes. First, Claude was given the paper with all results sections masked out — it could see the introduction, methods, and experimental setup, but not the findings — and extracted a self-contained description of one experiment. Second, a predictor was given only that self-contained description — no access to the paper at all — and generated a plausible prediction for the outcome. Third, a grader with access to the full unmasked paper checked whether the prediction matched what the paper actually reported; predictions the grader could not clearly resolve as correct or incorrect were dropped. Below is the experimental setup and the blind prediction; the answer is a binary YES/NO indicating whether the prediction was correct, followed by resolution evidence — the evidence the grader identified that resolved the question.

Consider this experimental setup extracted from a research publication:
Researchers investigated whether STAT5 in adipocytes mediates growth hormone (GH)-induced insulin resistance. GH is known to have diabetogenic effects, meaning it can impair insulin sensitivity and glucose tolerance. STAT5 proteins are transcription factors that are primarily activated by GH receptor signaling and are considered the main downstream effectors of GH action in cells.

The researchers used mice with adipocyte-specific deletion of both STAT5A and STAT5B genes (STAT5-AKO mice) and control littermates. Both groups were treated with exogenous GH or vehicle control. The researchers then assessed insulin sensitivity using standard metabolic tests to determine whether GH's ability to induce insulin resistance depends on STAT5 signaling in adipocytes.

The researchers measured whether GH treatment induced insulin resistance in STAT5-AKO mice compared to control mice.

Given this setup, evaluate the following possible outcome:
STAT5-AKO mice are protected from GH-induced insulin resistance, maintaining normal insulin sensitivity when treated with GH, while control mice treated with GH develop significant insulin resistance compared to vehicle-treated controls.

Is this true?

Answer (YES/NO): YES